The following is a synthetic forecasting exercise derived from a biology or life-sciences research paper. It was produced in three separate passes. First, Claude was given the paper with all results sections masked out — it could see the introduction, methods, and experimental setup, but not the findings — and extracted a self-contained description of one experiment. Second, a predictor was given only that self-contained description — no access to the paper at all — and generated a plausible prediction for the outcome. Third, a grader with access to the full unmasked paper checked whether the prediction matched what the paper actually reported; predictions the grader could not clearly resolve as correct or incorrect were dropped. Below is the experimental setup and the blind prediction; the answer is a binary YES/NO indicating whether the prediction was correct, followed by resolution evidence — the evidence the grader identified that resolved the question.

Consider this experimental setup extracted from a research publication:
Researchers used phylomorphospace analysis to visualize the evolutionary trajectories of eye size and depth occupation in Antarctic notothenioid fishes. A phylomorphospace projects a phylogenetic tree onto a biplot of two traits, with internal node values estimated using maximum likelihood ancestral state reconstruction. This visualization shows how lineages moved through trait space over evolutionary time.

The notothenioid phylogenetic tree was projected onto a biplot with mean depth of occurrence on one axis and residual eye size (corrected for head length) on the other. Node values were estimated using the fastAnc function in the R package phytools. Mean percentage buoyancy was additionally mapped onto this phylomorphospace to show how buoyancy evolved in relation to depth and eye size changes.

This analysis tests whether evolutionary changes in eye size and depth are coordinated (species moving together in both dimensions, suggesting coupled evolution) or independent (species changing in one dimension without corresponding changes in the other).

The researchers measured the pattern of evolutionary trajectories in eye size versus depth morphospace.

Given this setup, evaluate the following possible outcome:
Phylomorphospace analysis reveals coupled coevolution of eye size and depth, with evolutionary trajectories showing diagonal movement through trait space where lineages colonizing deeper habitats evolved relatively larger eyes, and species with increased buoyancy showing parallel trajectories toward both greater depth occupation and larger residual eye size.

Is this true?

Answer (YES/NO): NO